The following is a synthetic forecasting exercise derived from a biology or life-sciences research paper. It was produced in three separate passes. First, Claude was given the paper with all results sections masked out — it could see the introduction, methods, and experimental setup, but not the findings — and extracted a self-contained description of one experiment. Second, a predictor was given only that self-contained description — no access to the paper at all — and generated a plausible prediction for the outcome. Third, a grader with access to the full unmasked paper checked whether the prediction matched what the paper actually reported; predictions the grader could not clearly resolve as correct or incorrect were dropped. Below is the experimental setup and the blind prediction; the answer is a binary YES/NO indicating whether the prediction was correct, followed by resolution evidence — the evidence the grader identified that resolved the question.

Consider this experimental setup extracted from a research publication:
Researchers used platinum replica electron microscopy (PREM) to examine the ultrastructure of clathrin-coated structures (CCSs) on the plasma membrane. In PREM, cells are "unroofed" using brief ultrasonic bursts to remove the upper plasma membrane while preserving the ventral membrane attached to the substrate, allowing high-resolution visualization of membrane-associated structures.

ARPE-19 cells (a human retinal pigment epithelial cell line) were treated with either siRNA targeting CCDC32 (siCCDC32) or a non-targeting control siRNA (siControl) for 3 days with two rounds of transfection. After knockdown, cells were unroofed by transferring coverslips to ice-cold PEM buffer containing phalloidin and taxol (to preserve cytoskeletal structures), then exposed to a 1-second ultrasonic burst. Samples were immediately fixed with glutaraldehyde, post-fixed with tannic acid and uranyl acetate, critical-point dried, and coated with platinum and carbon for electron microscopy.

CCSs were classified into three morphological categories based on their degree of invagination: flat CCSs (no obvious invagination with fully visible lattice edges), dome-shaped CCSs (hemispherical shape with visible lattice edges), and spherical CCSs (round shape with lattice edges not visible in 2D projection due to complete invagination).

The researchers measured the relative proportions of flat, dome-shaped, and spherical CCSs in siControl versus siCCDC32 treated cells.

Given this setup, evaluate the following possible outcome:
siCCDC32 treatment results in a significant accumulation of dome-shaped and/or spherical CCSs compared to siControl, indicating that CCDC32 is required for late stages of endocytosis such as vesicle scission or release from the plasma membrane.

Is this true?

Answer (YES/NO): NO